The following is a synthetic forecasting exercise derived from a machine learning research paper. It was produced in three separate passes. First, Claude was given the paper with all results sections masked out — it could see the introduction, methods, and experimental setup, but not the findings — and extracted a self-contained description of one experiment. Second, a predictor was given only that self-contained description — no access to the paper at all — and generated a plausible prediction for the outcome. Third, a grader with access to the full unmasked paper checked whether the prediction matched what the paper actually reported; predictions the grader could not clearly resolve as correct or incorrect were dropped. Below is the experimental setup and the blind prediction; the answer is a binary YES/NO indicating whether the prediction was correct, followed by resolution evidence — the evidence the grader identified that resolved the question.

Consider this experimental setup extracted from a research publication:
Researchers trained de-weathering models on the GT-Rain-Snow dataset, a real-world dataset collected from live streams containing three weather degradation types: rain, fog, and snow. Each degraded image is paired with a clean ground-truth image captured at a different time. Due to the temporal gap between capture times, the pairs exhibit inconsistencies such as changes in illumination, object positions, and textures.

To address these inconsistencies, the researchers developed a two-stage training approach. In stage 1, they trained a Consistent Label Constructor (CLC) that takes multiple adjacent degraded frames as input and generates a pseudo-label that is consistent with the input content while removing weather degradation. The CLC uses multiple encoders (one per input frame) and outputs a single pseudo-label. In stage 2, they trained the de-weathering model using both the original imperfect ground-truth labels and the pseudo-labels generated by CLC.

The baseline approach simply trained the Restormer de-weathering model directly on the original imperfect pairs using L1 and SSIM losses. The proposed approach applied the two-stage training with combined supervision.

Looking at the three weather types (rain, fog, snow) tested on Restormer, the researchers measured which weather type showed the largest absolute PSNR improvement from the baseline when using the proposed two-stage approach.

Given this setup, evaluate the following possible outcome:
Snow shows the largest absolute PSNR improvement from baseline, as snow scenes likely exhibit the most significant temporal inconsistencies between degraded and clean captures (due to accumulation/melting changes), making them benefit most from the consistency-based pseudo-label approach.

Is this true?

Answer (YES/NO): NO